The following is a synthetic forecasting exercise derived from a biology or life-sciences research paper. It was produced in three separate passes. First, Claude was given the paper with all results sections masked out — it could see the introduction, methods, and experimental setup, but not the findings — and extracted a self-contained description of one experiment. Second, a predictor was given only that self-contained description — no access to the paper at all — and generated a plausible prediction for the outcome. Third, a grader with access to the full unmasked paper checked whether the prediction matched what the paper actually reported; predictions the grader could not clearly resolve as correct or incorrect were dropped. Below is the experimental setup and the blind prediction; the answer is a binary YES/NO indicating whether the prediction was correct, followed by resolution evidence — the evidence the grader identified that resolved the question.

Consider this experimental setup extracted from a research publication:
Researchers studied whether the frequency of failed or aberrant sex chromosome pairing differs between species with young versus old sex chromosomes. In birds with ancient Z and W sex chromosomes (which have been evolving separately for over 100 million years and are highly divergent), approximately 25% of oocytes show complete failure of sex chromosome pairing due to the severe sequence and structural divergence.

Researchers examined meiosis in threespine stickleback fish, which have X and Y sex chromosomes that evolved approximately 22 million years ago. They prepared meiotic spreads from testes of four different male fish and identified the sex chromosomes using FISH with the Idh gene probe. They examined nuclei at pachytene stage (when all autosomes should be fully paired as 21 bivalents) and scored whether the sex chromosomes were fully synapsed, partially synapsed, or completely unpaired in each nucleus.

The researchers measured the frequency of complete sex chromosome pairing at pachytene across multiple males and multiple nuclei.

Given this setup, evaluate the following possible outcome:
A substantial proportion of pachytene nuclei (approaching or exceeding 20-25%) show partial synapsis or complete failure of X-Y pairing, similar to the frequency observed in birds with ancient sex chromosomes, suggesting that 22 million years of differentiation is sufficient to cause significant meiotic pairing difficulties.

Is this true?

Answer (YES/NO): NO